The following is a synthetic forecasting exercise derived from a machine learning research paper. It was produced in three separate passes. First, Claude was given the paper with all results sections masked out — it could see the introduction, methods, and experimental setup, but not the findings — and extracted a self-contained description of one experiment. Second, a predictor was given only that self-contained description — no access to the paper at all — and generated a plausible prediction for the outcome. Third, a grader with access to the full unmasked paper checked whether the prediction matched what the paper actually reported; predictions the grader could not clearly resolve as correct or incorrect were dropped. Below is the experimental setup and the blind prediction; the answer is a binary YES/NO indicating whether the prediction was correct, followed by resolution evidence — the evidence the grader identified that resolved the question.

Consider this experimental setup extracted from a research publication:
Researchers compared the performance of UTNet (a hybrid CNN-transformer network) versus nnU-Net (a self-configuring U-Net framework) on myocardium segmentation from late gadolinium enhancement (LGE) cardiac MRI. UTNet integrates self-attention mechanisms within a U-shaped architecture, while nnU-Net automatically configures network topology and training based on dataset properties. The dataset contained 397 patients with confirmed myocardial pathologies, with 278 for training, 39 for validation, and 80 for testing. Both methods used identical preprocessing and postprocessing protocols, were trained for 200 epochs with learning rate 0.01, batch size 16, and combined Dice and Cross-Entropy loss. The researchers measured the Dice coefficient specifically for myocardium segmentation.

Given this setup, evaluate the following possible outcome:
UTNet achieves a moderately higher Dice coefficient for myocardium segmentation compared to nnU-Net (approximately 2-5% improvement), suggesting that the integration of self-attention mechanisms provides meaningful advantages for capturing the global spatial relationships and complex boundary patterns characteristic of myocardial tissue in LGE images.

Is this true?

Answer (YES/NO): NO